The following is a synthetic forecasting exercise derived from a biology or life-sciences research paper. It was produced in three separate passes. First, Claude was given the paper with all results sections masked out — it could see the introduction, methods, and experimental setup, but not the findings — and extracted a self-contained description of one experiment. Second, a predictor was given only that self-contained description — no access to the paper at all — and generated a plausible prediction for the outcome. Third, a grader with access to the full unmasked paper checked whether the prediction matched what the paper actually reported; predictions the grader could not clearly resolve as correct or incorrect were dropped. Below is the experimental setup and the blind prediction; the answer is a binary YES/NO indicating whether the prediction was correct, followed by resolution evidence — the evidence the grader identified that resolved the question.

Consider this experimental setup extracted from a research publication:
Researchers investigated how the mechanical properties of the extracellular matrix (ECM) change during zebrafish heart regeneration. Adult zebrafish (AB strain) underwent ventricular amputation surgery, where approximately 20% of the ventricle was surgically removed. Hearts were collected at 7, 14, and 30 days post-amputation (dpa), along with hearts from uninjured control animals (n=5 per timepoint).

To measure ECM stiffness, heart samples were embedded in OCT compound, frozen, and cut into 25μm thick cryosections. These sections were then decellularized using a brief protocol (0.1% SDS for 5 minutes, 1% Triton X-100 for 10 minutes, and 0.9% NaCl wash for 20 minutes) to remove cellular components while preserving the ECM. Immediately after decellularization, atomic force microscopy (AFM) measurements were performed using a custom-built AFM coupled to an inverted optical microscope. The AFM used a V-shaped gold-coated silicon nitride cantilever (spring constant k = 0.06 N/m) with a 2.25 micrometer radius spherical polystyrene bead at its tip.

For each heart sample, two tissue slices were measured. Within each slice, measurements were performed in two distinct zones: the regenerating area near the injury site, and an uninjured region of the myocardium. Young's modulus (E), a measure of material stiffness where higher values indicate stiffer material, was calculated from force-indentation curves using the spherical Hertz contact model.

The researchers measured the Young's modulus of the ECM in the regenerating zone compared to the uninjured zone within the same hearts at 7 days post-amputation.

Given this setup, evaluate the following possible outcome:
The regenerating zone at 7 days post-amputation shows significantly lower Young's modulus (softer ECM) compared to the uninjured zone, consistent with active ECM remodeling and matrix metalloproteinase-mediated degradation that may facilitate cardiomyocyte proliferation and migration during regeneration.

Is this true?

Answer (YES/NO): NO